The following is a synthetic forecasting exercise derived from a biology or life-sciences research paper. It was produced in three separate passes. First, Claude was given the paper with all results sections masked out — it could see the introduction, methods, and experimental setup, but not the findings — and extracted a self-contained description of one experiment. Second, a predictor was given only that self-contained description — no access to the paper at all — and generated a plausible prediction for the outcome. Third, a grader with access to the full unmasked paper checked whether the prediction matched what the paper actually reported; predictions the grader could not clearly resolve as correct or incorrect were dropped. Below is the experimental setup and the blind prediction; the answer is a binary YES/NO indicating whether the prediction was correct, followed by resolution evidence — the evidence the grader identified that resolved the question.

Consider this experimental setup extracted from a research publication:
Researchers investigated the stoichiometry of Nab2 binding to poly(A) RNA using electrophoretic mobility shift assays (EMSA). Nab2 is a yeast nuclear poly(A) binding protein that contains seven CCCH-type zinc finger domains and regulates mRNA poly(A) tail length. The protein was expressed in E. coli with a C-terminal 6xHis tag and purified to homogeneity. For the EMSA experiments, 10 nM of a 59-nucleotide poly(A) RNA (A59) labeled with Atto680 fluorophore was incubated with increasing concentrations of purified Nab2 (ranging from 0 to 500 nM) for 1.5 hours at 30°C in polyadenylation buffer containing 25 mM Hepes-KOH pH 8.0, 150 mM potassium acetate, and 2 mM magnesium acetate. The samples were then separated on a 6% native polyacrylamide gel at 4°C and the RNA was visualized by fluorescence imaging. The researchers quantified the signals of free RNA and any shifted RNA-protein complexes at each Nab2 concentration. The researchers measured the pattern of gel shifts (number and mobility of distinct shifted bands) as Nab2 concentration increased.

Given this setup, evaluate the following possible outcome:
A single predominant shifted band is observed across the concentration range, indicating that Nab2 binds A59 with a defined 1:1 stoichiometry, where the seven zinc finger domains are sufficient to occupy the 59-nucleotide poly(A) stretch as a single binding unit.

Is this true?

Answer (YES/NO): NO